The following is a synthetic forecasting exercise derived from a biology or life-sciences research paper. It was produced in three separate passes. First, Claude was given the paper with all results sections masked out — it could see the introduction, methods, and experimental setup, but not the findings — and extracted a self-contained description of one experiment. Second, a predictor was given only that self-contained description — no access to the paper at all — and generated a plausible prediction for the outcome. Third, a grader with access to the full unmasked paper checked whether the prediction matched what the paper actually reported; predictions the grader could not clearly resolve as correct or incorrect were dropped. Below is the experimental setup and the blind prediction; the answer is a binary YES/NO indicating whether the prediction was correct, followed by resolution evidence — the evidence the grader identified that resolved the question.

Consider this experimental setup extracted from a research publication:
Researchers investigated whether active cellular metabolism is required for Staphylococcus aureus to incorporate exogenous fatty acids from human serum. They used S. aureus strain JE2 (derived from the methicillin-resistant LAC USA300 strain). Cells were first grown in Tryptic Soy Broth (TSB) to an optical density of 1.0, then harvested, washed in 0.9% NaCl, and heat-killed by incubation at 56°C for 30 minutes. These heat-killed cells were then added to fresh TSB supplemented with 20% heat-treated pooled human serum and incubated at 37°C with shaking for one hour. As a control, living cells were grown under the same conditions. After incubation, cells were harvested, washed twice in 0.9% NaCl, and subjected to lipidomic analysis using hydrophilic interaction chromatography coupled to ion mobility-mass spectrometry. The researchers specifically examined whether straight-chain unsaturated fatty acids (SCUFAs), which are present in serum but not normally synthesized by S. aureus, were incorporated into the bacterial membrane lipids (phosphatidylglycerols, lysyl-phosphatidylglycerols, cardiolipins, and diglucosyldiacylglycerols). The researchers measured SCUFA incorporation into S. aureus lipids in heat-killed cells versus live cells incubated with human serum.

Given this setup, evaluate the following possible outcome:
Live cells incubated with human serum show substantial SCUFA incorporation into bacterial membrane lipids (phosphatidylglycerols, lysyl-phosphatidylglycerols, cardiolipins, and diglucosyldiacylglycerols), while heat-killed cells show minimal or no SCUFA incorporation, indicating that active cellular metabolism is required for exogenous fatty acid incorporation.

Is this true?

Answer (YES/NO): YES